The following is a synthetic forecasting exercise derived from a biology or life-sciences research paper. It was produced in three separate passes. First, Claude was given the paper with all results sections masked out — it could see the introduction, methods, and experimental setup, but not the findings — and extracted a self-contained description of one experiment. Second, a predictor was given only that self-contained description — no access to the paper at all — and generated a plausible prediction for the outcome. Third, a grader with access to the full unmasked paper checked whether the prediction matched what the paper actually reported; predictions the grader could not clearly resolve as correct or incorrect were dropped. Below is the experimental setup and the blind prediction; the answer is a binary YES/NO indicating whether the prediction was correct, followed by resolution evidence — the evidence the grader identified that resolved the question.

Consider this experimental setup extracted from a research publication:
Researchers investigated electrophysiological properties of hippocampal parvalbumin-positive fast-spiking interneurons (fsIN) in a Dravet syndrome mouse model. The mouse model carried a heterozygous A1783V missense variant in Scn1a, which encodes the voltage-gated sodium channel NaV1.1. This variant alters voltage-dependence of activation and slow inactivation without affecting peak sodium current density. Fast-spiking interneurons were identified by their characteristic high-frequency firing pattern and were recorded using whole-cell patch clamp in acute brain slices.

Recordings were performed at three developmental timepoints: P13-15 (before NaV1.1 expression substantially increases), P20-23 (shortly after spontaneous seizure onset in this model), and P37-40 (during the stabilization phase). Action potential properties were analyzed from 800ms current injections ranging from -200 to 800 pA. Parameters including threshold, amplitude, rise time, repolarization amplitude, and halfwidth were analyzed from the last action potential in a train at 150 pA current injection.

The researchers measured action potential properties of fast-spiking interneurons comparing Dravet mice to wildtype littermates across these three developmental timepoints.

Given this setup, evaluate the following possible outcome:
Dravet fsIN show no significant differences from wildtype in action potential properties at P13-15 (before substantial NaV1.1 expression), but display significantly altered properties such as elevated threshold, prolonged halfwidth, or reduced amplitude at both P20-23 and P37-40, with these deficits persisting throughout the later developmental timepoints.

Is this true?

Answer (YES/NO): NO